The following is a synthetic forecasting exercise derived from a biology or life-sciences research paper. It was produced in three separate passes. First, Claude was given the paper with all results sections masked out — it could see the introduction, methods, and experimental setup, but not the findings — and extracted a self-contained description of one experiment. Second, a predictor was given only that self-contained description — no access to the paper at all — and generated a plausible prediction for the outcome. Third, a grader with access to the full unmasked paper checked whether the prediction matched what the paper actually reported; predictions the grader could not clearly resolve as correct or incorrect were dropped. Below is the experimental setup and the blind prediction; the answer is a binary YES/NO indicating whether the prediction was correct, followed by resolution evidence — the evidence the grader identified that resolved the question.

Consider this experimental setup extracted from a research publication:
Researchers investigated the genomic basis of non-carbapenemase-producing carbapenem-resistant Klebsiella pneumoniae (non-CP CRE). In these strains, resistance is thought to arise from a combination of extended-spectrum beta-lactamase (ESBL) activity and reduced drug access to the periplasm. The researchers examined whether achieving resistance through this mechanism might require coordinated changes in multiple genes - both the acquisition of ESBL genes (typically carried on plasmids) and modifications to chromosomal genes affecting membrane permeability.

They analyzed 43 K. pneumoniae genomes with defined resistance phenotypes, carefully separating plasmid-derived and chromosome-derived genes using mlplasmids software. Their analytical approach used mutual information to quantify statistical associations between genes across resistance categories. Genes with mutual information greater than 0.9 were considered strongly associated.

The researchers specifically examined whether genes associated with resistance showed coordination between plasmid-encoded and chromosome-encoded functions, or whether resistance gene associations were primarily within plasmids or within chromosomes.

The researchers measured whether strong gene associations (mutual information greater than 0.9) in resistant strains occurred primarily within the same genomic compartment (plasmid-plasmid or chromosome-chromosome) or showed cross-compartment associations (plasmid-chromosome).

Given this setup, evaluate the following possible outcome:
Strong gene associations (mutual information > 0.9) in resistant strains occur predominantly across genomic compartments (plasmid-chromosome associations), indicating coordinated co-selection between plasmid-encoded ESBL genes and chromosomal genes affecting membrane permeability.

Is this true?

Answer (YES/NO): YES